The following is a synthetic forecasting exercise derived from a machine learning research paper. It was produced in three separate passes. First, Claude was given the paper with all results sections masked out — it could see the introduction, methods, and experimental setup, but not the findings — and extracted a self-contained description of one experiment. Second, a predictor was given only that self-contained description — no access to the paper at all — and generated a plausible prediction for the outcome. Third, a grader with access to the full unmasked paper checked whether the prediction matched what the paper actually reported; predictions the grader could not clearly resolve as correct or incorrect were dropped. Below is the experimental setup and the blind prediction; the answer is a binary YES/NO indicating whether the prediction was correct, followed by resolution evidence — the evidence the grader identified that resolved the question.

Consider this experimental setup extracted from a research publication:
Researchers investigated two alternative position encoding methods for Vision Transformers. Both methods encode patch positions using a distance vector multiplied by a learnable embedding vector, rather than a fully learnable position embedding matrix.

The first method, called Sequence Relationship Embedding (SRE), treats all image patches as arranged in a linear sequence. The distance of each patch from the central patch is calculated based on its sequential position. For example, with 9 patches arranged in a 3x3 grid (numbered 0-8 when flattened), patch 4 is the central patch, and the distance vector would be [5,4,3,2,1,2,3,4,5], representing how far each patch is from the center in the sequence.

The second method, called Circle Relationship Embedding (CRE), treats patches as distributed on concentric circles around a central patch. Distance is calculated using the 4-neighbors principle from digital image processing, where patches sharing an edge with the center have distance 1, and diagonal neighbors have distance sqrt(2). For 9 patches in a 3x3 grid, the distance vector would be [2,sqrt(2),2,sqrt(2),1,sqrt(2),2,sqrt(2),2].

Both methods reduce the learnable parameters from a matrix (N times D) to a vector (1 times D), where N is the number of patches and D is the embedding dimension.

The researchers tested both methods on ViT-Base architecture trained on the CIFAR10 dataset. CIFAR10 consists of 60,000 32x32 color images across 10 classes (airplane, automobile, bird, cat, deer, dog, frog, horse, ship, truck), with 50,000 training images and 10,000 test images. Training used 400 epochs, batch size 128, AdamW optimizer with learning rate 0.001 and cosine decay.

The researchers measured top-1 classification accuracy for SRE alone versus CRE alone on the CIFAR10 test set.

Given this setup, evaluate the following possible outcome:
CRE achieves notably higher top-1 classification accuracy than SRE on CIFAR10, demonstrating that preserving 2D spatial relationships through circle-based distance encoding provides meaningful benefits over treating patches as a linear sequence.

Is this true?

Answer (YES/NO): NO